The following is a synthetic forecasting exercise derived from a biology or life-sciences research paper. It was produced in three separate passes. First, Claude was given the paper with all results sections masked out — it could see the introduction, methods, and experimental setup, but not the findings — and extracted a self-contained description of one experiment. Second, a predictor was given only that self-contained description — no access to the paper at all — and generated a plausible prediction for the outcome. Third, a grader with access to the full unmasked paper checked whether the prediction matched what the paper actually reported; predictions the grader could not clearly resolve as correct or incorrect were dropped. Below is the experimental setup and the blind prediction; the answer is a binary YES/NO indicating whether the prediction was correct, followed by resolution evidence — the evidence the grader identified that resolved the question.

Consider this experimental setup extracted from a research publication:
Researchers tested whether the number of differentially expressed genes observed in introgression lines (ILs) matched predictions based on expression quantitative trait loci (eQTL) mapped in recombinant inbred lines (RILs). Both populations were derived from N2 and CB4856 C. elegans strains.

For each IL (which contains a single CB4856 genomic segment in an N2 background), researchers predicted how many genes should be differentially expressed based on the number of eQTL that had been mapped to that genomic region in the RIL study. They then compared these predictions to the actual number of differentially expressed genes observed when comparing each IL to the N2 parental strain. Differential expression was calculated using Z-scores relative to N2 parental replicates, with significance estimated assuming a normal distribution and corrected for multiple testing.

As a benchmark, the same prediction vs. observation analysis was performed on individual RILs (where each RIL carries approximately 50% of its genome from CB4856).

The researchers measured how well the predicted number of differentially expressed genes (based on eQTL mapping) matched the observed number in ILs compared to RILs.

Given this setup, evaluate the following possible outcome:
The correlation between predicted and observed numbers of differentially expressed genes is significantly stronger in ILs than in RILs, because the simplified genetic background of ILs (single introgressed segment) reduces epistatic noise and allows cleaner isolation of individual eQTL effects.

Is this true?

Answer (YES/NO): NO